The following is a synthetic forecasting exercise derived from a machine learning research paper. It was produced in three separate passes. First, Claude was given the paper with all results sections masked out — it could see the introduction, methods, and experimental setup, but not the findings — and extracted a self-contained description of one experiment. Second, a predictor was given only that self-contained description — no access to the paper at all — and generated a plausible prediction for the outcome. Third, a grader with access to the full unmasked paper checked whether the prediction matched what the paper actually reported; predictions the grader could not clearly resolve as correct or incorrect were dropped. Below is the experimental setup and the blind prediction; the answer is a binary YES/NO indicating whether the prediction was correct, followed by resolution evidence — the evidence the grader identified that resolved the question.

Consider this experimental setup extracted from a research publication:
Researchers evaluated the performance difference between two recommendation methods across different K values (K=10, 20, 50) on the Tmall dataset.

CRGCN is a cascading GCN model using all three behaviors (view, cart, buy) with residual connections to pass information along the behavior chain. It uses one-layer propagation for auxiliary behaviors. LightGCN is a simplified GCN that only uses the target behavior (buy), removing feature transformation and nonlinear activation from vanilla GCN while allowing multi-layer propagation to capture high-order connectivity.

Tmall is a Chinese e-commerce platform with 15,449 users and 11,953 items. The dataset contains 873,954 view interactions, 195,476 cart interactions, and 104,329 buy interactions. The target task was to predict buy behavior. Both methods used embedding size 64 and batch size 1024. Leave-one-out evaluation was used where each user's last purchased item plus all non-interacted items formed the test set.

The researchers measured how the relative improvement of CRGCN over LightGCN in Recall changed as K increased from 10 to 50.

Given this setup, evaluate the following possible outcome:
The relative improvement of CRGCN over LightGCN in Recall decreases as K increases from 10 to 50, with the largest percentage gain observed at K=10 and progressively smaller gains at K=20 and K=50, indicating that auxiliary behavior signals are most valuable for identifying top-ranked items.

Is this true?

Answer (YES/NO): NO